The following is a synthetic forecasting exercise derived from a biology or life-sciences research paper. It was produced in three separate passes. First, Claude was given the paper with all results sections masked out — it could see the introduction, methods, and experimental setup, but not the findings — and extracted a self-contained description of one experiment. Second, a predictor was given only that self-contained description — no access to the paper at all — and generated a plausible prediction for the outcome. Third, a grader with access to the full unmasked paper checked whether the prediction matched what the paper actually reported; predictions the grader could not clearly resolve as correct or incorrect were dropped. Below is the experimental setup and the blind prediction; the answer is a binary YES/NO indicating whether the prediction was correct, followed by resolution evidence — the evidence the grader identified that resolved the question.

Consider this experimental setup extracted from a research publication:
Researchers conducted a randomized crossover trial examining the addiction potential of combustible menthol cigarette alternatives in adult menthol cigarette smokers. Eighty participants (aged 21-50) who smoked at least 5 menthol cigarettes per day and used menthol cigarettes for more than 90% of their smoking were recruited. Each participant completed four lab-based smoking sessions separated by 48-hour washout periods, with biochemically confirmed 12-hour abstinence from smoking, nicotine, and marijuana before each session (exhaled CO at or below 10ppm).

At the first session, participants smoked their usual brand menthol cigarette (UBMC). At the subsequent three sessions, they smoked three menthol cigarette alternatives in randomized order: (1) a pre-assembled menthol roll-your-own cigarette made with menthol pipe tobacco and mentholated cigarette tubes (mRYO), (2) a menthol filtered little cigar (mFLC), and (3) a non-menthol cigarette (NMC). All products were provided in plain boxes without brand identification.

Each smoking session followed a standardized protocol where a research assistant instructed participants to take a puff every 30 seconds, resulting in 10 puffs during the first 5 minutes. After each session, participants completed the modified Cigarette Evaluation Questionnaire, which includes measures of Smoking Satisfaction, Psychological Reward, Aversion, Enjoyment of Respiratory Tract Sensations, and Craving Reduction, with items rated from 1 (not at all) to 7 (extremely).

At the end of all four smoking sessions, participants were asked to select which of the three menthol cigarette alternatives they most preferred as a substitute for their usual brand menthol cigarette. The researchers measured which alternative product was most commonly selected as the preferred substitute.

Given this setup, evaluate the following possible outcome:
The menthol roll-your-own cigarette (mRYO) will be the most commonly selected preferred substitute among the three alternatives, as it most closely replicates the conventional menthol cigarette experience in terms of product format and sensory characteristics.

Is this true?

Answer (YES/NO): YES